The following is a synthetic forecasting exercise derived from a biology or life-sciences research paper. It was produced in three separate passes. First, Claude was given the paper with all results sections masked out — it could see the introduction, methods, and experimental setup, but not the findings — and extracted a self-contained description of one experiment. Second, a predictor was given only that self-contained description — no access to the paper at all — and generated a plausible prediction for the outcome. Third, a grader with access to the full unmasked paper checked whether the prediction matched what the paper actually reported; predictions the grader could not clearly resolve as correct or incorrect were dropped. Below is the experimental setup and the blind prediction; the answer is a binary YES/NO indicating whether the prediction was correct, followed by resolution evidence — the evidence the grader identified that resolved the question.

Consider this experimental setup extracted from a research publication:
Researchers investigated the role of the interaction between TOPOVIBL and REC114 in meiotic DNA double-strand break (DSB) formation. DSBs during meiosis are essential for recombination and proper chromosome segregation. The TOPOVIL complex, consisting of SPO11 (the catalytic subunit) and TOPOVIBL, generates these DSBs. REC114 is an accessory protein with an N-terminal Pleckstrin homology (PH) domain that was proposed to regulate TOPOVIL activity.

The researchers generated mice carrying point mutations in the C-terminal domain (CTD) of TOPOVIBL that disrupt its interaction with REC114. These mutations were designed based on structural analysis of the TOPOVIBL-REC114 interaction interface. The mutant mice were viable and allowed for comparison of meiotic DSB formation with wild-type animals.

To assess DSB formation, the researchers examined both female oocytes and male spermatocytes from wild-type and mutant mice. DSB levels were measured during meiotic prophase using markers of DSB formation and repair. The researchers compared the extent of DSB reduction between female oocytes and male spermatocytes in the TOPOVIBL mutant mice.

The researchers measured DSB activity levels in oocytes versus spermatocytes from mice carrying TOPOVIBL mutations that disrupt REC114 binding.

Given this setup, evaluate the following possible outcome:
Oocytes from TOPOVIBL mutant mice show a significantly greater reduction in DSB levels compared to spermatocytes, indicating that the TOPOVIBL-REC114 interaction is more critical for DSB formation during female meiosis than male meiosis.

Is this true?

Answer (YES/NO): YES